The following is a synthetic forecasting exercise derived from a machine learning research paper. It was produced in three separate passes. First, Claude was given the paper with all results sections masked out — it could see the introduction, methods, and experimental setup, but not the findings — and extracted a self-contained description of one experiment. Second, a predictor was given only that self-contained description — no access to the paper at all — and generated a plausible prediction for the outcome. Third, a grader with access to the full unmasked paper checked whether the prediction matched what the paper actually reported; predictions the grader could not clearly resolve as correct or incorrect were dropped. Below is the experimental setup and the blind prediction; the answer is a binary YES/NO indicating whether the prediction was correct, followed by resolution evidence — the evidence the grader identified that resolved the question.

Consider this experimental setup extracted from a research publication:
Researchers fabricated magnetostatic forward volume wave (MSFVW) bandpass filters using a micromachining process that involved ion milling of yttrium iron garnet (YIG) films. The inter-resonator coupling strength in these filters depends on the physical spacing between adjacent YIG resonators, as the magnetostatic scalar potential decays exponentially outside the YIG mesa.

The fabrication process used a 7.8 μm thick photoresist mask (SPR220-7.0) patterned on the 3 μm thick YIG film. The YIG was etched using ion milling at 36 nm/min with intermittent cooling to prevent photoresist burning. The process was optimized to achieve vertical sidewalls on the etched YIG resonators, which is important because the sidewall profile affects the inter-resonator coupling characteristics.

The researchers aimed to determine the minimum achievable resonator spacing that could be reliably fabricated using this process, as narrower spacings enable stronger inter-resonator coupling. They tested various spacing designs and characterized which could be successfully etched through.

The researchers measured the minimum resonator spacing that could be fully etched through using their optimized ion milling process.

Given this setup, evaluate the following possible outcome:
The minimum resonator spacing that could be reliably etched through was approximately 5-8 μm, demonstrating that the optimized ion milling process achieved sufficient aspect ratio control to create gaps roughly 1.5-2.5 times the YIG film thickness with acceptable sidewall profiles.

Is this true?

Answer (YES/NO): NO